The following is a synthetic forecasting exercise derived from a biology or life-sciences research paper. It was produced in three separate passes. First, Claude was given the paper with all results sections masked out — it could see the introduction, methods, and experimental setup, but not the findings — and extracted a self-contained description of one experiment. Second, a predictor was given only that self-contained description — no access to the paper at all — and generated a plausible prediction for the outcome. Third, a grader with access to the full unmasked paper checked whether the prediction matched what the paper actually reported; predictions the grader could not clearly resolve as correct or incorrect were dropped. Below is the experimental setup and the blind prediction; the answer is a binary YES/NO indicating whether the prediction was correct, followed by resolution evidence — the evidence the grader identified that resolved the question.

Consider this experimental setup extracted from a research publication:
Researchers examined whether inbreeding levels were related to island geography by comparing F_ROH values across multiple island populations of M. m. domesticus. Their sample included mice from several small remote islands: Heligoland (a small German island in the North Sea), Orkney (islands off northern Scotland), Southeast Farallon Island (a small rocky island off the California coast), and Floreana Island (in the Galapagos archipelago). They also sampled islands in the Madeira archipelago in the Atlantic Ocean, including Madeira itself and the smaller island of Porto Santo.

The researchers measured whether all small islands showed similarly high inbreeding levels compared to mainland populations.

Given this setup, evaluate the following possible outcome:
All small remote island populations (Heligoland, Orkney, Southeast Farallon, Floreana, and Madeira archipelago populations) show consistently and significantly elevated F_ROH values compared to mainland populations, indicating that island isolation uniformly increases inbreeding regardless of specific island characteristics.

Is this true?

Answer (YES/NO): NO